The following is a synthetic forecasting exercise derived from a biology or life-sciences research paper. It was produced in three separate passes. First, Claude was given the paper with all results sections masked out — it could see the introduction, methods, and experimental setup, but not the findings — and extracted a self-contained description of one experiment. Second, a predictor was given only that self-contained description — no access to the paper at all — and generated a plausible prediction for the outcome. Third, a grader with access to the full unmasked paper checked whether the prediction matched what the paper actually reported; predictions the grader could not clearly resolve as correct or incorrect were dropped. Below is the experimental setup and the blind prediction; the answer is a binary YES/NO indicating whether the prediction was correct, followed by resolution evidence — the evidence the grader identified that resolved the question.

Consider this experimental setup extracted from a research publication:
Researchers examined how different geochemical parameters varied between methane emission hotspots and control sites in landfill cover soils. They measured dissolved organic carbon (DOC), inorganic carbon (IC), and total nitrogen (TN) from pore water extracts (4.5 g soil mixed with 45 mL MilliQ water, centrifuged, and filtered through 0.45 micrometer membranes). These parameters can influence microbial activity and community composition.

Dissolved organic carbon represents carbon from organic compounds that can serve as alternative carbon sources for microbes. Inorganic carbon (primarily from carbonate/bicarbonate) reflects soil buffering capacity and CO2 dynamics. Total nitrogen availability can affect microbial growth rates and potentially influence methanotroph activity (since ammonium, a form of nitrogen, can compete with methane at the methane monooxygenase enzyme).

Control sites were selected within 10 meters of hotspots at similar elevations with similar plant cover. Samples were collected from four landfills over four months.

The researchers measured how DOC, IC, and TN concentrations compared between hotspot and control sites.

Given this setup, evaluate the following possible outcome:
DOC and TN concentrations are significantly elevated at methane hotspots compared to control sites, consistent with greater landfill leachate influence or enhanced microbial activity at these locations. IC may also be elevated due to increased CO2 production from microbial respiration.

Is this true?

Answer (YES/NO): NO